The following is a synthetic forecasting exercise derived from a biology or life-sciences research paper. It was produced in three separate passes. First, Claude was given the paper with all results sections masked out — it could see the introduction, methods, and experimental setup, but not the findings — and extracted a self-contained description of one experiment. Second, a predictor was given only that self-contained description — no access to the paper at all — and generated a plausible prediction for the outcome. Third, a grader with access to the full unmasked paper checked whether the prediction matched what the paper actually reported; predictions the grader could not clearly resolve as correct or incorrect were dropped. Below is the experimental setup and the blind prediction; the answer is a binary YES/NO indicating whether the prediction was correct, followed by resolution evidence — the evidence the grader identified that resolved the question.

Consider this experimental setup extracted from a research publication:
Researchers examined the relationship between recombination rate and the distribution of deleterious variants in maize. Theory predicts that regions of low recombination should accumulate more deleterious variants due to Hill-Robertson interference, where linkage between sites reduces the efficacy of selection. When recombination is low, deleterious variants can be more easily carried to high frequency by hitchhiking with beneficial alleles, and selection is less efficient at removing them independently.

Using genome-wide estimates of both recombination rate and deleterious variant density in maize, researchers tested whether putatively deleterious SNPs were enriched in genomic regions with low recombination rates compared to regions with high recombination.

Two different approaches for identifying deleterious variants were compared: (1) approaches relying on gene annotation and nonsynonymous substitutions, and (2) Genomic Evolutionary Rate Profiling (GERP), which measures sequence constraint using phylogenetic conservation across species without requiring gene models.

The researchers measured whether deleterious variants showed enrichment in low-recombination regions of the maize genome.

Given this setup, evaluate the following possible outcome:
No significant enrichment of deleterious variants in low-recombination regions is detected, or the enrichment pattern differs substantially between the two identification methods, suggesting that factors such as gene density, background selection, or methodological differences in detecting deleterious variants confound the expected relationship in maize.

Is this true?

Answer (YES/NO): YES